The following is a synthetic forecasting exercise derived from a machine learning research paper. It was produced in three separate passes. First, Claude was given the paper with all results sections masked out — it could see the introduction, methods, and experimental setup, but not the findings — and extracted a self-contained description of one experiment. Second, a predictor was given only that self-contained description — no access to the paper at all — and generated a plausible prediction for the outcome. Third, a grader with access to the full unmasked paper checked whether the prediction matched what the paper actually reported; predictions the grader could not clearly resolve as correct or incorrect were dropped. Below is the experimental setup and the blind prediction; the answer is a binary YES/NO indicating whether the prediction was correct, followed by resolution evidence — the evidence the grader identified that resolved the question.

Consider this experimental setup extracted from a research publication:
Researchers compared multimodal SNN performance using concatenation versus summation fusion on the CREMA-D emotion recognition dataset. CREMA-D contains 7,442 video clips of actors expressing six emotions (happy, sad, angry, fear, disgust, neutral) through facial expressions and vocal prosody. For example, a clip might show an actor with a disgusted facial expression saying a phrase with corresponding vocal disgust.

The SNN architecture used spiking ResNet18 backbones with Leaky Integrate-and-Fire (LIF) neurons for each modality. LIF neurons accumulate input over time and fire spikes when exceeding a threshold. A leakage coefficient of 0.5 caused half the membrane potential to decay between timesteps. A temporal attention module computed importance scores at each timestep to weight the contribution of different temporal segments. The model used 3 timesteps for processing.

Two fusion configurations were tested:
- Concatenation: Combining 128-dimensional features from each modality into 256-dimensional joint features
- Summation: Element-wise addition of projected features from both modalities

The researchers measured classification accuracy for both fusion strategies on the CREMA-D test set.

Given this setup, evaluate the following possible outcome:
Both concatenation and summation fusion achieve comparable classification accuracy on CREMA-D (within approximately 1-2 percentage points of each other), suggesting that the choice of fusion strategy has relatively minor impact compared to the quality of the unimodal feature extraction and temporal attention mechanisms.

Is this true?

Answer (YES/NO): YES